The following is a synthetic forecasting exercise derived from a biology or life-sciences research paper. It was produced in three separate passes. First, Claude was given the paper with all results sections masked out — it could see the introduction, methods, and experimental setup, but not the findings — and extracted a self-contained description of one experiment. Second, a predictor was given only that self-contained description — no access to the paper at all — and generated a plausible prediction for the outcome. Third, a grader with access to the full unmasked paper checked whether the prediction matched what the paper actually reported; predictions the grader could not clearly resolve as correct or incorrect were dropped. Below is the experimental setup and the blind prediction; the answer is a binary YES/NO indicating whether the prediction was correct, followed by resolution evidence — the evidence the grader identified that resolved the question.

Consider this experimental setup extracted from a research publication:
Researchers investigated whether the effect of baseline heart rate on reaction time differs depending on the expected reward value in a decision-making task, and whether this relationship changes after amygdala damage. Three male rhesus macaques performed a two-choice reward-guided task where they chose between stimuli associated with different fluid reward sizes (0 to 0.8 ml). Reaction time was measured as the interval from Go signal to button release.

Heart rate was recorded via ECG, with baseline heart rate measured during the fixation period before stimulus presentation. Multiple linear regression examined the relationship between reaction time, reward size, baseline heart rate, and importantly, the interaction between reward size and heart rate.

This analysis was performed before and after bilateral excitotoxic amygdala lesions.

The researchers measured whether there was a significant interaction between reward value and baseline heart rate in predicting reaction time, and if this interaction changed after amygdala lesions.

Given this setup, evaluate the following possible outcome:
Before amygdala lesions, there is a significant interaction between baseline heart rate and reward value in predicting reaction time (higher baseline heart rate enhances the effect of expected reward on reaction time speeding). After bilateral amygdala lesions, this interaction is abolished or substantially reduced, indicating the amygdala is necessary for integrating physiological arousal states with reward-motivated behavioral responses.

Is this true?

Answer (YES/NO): NO